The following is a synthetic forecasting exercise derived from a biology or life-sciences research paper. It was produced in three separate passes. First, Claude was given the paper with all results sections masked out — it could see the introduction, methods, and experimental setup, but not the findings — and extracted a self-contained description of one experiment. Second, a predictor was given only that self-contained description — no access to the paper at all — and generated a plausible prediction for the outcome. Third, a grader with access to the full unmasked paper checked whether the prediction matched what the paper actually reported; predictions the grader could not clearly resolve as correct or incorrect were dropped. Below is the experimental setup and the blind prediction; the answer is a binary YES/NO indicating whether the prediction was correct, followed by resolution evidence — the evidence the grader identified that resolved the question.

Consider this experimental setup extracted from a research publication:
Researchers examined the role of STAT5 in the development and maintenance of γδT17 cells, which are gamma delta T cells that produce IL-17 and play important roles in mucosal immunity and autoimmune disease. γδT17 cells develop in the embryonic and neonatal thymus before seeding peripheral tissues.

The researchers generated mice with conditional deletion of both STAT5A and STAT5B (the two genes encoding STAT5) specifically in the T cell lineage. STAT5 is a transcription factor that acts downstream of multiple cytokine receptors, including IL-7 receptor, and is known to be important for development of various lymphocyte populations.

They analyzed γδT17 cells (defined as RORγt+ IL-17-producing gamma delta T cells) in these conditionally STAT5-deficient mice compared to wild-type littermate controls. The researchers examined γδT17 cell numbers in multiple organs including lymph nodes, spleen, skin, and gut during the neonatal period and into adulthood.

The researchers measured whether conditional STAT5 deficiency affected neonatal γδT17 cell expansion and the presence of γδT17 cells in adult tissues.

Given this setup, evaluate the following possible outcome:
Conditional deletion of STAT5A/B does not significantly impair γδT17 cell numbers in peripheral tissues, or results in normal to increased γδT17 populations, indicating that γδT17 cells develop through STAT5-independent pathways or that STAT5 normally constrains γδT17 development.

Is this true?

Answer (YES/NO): NO